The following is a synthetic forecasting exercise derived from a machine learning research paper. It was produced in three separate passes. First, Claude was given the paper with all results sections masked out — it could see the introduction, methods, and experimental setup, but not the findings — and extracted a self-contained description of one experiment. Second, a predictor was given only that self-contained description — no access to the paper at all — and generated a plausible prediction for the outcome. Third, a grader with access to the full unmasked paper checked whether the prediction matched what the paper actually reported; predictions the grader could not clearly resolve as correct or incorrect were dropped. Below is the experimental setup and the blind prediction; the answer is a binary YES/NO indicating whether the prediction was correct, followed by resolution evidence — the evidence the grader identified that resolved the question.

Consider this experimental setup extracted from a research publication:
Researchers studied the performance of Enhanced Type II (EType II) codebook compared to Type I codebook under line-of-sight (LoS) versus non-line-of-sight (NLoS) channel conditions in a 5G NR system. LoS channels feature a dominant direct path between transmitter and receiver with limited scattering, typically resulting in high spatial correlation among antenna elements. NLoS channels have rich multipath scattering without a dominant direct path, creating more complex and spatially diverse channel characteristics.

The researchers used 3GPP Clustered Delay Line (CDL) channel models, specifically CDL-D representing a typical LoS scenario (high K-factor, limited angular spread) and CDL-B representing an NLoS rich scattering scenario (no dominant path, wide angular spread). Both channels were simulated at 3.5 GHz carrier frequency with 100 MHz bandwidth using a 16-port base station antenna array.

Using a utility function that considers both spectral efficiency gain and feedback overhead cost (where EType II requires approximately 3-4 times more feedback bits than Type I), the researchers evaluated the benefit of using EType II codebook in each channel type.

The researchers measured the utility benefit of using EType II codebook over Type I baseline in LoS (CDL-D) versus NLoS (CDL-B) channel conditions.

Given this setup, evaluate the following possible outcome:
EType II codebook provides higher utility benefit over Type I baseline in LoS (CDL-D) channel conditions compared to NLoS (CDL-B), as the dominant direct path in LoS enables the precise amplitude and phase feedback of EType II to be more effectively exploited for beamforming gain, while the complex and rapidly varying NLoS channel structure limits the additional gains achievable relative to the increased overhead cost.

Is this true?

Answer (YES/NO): NO